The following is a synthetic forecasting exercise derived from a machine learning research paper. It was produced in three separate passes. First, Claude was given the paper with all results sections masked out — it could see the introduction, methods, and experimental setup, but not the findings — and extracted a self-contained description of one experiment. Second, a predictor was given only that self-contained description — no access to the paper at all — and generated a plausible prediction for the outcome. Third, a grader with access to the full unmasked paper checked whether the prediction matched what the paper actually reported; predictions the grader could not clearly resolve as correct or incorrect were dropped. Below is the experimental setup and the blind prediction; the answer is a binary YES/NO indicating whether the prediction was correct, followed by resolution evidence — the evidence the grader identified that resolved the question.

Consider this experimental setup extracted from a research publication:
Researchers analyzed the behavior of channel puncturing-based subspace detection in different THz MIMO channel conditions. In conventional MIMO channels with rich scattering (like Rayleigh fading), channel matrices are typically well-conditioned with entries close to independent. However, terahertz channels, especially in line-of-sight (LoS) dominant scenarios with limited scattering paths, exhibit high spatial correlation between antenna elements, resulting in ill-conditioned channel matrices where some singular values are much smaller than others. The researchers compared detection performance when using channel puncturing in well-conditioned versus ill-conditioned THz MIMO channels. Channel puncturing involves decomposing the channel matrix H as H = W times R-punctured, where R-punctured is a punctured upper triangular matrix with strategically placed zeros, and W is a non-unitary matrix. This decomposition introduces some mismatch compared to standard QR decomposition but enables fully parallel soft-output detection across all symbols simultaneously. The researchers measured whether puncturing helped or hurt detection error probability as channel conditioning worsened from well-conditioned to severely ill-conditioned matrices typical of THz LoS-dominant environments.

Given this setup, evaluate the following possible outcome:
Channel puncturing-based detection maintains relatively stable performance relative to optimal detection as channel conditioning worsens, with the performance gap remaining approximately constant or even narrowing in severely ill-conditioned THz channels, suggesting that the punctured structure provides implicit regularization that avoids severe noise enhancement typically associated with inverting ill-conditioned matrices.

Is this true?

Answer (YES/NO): YES